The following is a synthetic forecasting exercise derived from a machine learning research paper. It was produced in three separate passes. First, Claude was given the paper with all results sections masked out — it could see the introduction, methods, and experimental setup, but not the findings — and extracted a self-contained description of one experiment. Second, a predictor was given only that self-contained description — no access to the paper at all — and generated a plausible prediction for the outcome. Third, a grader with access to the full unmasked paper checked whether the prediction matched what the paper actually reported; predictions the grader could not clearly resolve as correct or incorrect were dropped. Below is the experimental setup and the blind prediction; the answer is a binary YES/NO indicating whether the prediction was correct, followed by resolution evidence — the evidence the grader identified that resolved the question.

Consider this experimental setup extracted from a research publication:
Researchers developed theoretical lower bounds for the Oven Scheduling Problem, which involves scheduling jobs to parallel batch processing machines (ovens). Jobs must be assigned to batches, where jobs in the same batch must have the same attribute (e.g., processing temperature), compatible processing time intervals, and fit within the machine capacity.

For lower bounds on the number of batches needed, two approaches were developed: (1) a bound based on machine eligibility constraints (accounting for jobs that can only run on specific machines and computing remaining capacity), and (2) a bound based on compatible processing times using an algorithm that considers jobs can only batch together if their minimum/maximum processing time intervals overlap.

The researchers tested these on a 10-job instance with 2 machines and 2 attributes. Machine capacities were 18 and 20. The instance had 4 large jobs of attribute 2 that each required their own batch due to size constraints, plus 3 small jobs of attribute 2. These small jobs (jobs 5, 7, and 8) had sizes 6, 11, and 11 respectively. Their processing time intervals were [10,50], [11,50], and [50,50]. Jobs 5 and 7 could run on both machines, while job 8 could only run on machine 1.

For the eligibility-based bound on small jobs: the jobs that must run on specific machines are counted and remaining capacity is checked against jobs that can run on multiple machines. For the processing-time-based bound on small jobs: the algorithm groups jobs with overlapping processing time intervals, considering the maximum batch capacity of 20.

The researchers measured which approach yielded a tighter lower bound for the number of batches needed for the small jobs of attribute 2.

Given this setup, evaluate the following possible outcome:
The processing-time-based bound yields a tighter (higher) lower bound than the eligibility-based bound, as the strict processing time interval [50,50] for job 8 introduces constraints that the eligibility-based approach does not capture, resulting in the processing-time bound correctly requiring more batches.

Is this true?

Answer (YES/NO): NO